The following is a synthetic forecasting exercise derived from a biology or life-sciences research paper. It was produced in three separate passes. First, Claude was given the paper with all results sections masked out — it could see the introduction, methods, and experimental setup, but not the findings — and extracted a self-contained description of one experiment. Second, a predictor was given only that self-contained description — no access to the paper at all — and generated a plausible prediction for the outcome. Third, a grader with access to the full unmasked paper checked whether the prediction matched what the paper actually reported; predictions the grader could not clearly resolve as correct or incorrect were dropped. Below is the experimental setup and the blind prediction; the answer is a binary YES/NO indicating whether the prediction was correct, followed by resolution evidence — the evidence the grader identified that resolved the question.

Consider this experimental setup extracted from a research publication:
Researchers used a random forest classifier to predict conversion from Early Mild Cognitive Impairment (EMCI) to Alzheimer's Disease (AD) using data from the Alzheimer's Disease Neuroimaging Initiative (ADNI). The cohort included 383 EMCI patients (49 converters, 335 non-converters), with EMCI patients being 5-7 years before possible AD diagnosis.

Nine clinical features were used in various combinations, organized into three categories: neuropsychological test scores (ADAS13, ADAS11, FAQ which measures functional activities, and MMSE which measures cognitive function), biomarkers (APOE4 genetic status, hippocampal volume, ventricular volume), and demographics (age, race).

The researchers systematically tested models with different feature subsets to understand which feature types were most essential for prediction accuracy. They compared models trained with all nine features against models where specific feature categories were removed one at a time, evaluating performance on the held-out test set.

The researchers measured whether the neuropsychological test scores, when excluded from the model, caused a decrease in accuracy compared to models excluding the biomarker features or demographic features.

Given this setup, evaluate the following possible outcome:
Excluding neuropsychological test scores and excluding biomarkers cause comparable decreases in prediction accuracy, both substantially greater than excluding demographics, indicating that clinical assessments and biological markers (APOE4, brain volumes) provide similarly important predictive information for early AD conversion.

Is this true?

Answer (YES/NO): NO